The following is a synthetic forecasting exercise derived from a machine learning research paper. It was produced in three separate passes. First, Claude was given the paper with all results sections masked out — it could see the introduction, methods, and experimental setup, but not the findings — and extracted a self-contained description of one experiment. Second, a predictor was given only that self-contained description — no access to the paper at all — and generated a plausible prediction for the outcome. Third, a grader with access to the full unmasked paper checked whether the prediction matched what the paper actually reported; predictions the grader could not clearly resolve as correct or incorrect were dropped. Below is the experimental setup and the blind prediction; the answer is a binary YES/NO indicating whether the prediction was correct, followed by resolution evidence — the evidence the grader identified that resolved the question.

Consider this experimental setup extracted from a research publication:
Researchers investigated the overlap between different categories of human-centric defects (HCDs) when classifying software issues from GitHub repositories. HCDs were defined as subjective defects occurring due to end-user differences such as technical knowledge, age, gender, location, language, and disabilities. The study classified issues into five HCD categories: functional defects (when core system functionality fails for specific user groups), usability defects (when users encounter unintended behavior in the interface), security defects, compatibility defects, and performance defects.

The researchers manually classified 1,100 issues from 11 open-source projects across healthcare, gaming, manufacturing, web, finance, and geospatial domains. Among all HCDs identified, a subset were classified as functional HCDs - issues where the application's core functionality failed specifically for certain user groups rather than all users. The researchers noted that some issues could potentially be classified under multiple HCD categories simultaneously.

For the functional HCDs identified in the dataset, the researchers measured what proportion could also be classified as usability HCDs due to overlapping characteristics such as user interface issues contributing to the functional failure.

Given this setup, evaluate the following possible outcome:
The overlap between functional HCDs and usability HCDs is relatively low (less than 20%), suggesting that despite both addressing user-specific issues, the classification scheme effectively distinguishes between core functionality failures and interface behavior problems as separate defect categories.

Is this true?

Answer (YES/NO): NO